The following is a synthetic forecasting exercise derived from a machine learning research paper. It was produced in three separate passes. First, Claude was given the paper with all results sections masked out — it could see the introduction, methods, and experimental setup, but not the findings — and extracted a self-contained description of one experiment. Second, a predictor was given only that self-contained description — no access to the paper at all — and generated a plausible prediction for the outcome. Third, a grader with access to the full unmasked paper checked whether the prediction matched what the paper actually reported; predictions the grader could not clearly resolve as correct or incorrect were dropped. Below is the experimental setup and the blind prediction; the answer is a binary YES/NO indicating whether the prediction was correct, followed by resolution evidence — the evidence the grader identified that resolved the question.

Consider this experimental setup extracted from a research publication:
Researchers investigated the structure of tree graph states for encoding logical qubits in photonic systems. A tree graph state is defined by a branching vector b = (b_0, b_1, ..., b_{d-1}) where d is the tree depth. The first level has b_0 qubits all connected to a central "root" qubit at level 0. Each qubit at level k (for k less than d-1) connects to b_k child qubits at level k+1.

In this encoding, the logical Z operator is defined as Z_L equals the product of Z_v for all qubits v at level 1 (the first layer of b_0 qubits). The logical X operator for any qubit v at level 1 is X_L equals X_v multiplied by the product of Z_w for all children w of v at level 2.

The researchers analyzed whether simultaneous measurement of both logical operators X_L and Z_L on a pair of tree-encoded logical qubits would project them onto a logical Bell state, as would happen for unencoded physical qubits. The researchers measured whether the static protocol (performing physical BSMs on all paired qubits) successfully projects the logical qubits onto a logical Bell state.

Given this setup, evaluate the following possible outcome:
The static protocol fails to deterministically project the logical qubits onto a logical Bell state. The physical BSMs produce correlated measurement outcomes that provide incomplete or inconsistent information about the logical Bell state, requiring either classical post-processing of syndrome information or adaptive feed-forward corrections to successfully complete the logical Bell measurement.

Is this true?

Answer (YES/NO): NO